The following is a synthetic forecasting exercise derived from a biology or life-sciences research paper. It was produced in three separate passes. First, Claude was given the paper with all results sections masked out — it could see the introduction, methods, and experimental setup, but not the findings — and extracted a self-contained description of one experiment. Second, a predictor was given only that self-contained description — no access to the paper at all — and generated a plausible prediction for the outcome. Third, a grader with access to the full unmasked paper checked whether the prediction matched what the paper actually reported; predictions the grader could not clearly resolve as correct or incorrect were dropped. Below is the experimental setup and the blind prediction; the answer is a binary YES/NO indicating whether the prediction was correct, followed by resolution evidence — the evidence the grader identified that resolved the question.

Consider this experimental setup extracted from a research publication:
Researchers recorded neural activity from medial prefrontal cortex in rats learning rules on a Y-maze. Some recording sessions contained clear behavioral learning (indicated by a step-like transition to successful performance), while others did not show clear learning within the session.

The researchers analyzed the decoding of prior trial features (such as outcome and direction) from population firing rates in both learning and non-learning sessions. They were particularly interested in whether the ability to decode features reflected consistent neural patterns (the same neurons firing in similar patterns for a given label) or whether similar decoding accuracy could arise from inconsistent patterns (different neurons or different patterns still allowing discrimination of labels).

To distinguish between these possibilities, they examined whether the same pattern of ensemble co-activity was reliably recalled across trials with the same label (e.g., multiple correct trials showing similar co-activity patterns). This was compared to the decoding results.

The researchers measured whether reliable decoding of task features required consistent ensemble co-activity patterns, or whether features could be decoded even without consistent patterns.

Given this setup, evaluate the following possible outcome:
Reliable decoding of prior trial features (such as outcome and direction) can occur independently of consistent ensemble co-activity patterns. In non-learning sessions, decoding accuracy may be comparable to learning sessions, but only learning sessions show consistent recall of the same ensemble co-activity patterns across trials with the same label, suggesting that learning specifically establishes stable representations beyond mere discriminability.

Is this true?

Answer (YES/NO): YES